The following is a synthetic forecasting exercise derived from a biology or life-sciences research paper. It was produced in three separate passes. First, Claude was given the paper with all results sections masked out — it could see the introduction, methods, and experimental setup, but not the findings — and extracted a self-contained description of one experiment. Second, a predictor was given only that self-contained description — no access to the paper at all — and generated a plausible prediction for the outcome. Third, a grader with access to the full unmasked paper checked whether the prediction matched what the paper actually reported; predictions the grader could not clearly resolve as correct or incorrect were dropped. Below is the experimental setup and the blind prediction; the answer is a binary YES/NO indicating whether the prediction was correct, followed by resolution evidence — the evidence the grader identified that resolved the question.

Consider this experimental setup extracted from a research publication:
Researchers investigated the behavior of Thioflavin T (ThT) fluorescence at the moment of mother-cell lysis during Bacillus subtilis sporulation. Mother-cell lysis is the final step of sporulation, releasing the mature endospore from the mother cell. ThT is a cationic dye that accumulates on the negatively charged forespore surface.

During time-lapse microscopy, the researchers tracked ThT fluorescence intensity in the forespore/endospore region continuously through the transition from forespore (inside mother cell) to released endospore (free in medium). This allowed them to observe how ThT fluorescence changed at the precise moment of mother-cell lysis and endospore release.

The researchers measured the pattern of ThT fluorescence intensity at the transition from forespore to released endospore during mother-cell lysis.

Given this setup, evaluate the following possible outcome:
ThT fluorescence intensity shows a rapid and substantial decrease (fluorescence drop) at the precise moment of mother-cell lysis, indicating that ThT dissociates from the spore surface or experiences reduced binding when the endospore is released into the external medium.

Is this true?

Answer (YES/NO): YES